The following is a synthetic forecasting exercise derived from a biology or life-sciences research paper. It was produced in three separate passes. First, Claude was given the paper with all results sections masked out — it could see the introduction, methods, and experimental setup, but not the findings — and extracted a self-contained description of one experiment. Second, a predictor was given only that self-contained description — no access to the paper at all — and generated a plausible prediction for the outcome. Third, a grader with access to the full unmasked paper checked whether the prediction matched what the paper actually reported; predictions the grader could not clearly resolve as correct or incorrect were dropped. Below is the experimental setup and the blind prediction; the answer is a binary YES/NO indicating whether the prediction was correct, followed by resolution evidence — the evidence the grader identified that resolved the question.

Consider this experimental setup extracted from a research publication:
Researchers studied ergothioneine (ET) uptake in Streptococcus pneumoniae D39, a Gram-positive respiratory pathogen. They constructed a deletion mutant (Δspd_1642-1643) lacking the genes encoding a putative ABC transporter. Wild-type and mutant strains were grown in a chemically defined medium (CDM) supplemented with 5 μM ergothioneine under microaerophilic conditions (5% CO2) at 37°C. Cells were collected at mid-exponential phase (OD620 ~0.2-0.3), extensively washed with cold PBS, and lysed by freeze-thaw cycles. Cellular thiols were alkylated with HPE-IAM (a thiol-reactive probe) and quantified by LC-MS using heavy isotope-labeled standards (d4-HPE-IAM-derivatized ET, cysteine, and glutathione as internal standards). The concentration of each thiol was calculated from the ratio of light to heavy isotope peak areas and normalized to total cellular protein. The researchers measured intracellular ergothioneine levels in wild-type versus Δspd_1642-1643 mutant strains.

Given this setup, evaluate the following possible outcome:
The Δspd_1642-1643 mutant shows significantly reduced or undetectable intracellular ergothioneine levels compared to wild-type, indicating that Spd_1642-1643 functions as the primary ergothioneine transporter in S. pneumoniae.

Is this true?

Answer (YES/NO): YES